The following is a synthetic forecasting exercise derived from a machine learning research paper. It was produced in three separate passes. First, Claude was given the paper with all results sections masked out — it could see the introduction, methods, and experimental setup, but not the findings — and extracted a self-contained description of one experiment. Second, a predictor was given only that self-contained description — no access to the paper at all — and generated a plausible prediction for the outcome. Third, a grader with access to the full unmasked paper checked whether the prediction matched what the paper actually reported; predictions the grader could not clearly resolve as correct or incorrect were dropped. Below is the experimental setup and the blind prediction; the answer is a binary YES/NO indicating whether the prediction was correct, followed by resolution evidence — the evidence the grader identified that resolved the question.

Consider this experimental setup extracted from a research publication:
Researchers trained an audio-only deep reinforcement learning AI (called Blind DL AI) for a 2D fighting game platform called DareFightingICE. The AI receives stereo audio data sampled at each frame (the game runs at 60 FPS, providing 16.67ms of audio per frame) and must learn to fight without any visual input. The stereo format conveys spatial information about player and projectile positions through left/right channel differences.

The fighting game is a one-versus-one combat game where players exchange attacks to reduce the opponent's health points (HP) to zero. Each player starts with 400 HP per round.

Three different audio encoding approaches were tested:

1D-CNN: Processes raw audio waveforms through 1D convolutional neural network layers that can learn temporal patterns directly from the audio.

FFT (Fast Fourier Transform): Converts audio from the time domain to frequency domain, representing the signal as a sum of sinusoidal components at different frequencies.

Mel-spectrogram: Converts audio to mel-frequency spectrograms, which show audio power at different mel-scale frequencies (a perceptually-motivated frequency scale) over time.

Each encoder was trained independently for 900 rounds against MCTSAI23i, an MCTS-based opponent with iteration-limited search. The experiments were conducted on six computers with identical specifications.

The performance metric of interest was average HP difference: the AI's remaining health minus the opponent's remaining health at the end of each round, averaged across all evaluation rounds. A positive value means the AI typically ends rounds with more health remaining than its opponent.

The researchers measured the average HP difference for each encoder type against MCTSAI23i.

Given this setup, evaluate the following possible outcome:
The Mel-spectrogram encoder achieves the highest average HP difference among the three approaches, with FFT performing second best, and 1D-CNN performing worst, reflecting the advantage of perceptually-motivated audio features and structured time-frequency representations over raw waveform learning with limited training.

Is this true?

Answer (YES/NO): NO